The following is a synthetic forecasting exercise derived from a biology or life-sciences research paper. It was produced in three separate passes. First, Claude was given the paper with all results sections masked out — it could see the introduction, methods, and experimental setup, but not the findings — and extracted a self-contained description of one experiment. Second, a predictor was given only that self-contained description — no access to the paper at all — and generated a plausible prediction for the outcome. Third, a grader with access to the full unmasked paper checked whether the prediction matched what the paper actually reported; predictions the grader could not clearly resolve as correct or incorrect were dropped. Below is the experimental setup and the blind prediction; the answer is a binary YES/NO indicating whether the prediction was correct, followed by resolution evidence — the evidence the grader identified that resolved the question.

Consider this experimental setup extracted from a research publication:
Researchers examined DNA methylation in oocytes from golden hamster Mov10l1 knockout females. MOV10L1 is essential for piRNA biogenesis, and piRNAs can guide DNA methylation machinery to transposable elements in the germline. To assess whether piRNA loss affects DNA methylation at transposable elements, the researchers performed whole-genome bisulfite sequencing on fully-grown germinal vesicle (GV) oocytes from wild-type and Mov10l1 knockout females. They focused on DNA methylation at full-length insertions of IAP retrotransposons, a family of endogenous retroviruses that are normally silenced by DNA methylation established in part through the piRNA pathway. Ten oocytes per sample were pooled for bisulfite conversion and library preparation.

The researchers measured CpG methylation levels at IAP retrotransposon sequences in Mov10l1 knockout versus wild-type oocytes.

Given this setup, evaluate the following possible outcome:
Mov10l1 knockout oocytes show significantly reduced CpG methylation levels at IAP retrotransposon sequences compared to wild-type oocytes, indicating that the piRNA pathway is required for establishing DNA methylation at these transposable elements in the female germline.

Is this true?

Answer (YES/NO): NO